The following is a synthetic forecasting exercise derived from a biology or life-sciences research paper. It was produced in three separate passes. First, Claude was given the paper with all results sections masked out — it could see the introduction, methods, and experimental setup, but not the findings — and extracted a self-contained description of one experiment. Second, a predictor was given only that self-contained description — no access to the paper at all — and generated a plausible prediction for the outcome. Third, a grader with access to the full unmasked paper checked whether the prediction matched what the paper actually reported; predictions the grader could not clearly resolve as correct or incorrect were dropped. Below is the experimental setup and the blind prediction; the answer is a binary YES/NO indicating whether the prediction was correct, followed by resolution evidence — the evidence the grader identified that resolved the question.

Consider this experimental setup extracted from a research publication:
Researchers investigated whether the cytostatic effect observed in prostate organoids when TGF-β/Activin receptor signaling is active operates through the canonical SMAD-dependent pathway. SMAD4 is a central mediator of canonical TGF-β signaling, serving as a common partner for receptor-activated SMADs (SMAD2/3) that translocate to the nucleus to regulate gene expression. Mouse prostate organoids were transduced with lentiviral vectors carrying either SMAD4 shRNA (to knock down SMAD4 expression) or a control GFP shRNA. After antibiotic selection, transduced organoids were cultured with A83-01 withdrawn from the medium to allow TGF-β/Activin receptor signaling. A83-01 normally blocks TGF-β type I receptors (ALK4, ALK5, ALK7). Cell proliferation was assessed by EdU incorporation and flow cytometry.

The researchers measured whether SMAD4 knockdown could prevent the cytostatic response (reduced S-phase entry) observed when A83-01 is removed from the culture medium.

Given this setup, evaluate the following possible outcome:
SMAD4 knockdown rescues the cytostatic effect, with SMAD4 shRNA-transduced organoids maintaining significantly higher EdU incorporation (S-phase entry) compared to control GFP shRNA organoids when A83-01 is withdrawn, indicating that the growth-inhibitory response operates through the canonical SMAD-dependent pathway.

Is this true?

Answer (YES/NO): NO